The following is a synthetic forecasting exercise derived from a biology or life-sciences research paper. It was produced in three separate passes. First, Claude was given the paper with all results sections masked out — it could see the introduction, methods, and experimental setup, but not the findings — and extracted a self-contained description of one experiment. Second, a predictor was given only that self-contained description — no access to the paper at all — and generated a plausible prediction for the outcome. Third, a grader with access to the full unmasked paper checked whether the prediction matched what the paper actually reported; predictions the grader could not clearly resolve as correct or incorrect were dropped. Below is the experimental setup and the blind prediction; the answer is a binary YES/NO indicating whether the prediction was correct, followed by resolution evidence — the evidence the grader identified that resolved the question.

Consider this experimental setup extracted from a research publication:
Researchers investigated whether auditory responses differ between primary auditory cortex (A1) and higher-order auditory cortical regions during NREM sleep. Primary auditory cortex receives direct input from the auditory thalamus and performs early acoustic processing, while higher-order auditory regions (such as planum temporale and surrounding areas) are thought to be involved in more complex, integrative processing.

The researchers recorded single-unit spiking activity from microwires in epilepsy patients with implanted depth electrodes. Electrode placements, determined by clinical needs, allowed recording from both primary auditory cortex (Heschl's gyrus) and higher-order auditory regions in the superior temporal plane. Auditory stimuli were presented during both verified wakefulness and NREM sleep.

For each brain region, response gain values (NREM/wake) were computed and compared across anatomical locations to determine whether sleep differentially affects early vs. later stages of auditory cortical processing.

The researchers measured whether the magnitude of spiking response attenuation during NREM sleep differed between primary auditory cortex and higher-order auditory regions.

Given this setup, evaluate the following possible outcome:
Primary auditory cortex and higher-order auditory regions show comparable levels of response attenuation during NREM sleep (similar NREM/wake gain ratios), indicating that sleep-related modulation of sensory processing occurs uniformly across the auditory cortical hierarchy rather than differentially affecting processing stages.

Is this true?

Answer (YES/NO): NO